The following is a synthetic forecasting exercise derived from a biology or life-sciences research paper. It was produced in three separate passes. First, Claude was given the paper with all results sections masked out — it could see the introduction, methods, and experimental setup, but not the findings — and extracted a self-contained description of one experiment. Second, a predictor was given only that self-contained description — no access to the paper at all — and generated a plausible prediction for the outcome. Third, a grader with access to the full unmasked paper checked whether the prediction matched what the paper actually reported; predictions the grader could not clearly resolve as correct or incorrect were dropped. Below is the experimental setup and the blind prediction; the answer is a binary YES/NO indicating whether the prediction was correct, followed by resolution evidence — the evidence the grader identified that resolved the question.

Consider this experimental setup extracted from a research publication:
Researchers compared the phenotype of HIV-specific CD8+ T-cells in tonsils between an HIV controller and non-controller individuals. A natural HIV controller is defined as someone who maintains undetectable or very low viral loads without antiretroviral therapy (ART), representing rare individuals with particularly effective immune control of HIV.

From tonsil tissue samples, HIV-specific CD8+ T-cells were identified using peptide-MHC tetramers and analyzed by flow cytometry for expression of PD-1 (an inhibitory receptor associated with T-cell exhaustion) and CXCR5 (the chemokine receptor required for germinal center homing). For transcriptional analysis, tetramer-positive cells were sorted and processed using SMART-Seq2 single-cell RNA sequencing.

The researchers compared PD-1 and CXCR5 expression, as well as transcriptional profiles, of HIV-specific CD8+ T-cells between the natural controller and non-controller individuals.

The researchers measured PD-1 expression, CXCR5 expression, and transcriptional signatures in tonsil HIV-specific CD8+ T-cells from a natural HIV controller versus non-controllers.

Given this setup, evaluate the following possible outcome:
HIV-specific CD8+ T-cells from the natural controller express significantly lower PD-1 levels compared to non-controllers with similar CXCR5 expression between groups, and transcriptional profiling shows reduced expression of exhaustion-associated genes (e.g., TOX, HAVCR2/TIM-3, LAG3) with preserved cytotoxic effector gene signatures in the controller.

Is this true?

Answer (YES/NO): NO